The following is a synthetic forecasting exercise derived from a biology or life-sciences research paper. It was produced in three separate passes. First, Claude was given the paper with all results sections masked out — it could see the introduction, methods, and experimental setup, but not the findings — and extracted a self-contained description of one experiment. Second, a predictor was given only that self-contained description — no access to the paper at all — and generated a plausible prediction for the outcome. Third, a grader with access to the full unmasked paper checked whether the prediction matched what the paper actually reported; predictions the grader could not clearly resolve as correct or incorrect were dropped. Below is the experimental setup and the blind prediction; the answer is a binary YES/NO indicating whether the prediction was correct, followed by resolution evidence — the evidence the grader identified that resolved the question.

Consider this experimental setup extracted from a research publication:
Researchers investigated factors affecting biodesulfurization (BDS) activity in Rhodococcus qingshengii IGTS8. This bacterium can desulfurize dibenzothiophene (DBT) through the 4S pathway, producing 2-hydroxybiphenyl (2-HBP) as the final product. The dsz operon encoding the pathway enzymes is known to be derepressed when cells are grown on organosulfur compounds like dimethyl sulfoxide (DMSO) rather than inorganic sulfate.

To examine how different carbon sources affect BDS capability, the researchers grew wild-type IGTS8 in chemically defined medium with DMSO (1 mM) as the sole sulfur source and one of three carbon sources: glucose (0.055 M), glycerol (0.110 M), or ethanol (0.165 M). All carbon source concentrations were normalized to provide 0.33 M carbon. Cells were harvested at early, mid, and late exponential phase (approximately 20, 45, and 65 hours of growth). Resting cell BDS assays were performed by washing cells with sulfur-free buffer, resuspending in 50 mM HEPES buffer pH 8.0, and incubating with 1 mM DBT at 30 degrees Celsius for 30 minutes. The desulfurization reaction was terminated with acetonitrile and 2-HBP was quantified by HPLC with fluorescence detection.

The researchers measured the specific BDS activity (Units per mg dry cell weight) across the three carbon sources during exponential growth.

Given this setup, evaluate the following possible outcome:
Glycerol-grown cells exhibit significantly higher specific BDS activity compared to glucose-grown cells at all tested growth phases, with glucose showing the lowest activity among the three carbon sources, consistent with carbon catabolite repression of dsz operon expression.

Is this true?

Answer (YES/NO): YES